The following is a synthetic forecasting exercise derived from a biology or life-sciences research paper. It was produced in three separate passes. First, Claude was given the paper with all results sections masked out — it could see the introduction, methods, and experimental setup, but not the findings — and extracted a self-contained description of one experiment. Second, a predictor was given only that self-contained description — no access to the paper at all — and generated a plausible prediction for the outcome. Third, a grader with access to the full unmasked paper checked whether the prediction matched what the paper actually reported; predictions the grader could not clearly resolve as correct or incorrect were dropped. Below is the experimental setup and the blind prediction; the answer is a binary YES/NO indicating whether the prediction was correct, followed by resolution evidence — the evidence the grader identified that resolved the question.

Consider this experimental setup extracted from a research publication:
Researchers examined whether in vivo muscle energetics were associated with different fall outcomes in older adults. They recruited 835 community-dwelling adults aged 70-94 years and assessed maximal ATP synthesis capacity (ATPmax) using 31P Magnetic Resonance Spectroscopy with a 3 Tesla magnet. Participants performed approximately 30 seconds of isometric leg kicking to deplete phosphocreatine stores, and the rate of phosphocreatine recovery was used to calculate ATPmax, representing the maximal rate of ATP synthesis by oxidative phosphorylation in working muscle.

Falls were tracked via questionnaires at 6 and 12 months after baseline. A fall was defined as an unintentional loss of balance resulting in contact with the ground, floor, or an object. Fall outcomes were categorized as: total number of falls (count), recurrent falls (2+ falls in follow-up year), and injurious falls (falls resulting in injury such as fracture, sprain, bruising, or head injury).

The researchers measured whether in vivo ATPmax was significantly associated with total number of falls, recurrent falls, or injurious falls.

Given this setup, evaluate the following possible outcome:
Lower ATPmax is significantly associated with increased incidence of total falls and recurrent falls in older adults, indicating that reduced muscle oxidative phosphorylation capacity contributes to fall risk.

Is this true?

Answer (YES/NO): NO